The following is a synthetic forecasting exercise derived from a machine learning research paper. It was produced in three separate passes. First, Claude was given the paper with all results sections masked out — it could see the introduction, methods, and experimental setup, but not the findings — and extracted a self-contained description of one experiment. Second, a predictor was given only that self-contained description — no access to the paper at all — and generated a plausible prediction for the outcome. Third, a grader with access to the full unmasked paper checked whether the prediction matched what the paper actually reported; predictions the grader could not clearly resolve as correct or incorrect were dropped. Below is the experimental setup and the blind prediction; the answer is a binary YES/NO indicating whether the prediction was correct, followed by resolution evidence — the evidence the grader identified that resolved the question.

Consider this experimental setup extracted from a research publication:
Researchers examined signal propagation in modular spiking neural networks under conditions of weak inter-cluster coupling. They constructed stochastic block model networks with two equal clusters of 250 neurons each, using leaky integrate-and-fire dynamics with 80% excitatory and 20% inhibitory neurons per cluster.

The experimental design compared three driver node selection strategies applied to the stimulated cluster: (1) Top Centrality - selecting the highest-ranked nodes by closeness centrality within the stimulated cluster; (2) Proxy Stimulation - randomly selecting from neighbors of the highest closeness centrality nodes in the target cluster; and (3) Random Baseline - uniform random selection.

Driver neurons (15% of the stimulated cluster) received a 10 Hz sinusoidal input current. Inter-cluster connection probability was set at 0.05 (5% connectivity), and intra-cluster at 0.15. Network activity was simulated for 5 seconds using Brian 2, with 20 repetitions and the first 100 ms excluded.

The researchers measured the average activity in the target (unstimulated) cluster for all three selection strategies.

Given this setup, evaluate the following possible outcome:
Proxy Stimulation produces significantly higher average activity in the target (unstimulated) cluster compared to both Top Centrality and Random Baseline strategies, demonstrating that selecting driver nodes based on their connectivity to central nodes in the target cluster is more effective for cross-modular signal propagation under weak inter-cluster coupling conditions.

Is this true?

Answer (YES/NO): NO